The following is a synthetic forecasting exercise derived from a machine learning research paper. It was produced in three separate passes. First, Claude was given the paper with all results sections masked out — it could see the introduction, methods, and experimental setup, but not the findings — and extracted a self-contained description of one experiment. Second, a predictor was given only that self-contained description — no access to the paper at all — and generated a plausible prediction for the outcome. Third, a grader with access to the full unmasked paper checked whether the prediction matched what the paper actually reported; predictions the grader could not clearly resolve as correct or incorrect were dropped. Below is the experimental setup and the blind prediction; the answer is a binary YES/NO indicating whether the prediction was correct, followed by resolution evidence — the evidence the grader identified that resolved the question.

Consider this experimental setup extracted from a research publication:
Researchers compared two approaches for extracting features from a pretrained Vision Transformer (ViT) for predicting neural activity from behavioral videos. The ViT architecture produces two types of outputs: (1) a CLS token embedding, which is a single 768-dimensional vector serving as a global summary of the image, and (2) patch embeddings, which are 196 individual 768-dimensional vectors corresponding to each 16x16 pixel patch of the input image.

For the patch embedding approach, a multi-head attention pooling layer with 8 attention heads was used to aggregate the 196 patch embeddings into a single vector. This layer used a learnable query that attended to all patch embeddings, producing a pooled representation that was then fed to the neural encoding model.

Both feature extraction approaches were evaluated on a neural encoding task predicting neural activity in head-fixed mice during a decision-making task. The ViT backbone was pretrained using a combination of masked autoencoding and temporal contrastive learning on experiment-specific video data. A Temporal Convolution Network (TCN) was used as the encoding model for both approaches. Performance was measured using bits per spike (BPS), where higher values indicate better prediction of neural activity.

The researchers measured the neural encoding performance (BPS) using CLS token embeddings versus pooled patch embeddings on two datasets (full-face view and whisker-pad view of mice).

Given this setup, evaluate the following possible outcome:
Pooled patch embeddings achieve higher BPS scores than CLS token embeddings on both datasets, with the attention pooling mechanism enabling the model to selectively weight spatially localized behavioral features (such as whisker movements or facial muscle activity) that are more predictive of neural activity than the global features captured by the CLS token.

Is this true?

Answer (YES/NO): NO